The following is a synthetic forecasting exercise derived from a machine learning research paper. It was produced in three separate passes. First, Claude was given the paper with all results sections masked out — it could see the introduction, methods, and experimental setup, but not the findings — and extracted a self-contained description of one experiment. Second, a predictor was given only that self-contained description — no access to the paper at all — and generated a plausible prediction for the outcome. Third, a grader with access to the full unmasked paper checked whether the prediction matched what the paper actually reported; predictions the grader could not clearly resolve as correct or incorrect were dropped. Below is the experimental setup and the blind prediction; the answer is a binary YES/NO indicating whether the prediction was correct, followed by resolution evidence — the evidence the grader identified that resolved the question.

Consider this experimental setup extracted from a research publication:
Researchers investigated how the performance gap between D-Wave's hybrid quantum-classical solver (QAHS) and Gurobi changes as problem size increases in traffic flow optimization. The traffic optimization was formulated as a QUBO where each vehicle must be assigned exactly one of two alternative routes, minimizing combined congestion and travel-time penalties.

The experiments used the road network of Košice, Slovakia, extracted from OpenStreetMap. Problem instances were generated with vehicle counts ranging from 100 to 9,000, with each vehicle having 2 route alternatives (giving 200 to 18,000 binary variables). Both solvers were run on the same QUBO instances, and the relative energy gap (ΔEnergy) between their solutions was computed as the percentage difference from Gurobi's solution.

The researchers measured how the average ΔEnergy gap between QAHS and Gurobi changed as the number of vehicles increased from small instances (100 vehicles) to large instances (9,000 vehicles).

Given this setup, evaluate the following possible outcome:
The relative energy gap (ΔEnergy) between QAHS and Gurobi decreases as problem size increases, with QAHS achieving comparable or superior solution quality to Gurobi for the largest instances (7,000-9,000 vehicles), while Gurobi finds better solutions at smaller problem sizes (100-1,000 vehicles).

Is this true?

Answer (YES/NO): NO